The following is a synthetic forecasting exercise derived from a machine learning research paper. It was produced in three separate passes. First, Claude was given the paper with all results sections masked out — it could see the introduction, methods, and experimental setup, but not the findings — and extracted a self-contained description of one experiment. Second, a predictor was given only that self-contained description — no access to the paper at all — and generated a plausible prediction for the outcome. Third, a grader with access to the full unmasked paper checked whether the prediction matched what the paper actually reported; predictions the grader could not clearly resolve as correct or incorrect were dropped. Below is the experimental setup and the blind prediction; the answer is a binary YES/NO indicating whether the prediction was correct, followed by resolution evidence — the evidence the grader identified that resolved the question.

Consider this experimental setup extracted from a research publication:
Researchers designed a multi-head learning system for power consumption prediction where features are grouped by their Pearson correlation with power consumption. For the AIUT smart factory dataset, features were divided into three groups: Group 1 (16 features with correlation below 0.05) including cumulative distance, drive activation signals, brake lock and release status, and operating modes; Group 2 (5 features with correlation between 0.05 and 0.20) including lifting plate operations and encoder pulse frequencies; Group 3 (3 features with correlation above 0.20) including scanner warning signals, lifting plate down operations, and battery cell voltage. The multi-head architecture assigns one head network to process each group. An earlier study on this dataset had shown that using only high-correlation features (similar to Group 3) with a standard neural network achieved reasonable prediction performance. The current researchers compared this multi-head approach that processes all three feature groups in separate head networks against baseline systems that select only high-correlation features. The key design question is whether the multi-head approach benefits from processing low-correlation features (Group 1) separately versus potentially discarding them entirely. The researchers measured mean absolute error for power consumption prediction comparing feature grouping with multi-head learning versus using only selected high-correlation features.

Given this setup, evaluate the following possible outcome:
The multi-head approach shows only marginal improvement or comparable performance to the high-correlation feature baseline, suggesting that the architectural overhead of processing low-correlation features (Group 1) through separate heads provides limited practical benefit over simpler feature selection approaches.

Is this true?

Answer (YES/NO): NO